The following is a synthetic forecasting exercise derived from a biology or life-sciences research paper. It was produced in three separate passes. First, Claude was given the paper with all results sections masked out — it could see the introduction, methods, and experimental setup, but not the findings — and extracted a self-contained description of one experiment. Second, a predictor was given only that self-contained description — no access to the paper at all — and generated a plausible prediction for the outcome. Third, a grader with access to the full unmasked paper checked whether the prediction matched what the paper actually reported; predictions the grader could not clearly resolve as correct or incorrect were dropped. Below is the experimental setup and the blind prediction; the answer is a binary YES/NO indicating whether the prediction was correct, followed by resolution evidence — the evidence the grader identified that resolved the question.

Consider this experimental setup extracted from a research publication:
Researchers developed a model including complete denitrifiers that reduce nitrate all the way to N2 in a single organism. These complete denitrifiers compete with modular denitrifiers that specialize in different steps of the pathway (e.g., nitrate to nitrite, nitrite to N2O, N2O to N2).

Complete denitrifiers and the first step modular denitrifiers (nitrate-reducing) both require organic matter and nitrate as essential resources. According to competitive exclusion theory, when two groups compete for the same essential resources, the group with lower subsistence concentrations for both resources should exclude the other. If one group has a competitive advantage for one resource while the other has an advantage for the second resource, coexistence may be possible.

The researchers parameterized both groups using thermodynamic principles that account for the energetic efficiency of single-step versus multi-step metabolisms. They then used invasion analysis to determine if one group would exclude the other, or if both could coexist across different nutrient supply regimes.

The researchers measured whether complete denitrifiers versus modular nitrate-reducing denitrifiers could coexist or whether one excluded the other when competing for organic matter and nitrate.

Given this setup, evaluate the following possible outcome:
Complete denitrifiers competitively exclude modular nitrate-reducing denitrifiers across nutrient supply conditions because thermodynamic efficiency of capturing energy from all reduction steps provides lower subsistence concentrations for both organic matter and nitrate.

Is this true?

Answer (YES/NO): NO